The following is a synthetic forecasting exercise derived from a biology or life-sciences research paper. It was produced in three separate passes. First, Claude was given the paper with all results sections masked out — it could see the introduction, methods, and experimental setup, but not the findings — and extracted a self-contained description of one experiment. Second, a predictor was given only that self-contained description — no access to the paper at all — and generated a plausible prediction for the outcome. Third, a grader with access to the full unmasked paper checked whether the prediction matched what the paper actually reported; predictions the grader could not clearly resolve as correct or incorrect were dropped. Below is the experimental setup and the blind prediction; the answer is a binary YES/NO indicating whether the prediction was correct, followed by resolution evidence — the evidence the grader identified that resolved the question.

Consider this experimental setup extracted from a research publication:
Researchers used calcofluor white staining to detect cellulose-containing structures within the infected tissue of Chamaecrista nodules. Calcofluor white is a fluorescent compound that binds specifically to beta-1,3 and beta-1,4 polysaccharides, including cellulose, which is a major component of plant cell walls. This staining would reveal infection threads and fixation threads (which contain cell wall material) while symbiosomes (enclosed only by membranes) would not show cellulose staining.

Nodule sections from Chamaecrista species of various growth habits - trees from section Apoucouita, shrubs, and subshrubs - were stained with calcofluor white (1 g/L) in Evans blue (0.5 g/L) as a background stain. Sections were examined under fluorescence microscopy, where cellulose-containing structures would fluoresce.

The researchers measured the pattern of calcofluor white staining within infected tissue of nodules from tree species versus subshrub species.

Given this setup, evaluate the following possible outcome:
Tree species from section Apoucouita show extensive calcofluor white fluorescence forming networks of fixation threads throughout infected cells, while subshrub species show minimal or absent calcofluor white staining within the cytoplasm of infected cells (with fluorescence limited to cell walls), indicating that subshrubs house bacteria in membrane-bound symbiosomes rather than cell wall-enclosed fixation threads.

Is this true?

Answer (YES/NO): YES